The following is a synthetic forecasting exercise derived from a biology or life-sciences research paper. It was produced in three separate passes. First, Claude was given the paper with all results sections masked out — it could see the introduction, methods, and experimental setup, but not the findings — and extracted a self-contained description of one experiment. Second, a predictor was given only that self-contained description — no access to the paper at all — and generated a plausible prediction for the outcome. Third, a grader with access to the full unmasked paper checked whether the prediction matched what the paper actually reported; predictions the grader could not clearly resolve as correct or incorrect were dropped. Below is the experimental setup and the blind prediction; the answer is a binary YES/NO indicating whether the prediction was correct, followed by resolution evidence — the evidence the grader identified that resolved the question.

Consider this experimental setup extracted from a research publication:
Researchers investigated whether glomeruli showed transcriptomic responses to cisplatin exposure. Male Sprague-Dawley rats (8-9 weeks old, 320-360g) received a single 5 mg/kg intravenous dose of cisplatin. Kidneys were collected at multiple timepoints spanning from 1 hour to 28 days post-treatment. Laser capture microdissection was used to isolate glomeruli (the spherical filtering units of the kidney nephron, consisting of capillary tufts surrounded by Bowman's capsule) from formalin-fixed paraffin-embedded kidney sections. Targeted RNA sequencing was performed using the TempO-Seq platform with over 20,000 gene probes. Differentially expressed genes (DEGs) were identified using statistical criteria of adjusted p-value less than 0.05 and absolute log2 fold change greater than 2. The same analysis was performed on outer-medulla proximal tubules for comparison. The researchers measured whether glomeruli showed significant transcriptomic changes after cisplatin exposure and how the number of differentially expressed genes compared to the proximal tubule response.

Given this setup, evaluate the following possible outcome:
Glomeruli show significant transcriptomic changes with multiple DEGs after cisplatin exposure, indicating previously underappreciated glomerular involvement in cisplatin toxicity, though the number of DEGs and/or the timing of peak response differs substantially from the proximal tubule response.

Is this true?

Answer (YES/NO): NO